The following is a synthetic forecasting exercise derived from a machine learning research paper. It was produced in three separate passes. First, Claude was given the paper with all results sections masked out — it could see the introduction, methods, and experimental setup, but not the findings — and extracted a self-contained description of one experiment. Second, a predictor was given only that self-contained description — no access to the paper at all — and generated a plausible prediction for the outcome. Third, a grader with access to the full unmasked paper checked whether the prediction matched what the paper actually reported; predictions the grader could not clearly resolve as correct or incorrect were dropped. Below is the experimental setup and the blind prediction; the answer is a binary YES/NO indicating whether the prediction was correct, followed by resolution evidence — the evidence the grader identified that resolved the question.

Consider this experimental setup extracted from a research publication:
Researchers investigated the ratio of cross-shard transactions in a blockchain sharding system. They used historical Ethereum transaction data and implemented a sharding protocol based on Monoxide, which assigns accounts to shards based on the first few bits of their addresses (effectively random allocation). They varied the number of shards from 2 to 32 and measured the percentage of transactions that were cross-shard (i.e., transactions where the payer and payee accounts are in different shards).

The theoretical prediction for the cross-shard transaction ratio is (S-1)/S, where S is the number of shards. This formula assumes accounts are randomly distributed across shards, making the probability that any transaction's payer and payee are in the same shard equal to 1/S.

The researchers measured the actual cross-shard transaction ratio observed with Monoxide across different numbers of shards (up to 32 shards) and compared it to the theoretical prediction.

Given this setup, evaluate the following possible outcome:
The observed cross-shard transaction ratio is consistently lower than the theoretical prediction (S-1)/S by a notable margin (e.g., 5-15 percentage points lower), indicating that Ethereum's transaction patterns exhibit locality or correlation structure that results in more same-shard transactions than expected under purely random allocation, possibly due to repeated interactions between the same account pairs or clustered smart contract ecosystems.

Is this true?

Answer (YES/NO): NO